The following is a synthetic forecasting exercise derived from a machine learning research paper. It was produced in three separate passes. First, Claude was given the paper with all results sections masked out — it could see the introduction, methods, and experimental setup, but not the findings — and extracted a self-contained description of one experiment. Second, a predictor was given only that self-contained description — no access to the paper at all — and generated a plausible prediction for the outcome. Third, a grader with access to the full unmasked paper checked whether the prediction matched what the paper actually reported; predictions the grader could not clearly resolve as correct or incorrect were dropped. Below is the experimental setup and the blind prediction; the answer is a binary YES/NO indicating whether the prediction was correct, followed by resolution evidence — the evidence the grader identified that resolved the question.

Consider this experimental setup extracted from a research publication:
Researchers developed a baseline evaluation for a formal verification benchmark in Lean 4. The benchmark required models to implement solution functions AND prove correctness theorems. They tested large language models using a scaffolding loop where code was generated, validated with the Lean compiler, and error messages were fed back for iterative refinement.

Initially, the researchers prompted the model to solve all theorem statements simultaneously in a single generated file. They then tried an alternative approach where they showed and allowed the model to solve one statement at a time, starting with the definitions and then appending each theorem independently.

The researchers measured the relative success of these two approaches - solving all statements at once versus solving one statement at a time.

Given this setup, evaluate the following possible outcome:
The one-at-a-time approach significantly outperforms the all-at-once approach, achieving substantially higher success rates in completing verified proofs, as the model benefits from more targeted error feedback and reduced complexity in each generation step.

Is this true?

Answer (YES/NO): YES